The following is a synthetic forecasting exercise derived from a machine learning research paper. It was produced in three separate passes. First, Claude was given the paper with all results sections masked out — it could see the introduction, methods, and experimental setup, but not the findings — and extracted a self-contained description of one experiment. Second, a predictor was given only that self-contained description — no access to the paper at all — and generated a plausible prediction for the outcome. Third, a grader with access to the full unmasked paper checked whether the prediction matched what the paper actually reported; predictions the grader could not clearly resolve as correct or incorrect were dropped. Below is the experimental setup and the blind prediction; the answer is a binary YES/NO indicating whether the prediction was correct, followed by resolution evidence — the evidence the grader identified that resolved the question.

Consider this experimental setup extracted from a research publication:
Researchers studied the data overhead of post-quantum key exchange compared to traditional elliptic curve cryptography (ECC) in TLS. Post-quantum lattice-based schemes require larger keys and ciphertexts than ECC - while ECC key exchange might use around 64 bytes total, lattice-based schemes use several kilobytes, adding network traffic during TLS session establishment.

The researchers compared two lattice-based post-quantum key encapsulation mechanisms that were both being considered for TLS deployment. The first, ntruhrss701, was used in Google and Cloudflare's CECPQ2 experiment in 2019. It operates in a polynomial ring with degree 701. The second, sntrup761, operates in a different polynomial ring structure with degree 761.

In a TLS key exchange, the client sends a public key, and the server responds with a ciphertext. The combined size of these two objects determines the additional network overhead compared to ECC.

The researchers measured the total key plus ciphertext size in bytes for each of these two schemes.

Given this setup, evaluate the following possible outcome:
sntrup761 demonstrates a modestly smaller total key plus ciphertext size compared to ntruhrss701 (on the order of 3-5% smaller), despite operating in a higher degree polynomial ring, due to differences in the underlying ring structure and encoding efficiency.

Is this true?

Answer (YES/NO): YES